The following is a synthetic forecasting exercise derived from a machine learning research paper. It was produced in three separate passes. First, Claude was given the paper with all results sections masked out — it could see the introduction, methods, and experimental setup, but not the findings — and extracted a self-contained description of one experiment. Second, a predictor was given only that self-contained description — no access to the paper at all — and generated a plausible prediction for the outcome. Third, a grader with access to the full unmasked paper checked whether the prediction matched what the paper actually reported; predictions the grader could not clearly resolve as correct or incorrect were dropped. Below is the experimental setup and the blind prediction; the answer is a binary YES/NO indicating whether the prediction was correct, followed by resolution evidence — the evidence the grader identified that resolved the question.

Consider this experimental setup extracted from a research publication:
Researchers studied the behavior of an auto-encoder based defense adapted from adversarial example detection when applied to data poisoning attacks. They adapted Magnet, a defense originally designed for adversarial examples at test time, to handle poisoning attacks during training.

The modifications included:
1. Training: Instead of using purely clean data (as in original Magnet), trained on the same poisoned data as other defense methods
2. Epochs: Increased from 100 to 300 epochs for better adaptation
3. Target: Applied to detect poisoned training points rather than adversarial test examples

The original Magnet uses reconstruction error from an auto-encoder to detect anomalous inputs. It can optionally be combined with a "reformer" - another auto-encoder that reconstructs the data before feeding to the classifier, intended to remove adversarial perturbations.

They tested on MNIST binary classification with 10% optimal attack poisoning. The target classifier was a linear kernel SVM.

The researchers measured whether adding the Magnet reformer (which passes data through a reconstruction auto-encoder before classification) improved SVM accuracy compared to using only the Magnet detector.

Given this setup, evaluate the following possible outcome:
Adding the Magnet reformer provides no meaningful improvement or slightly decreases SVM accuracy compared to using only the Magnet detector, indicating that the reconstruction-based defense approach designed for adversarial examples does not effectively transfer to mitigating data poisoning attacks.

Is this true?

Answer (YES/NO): NO